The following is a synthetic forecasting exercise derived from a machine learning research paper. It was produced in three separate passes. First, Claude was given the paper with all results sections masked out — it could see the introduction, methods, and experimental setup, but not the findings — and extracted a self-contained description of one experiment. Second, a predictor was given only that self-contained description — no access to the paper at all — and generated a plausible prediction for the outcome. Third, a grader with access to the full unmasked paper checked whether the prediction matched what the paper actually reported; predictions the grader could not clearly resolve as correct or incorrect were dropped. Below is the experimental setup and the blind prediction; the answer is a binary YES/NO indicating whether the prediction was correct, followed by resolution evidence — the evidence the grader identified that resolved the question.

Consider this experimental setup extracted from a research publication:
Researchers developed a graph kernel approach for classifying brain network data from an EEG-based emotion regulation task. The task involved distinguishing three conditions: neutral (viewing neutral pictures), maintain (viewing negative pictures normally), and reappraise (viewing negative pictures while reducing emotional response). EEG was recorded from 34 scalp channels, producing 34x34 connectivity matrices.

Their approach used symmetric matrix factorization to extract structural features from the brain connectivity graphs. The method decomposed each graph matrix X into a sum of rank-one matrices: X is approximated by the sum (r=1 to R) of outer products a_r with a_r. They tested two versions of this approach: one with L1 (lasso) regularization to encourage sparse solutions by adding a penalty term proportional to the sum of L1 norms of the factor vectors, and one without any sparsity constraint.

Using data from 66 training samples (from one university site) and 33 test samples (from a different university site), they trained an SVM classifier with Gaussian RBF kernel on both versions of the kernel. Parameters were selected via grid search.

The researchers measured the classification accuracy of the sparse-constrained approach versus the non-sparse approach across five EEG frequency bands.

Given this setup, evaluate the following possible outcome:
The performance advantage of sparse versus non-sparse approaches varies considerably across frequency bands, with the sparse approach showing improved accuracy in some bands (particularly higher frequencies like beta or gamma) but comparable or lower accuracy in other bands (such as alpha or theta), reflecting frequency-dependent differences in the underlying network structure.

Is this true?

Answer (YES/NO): NO